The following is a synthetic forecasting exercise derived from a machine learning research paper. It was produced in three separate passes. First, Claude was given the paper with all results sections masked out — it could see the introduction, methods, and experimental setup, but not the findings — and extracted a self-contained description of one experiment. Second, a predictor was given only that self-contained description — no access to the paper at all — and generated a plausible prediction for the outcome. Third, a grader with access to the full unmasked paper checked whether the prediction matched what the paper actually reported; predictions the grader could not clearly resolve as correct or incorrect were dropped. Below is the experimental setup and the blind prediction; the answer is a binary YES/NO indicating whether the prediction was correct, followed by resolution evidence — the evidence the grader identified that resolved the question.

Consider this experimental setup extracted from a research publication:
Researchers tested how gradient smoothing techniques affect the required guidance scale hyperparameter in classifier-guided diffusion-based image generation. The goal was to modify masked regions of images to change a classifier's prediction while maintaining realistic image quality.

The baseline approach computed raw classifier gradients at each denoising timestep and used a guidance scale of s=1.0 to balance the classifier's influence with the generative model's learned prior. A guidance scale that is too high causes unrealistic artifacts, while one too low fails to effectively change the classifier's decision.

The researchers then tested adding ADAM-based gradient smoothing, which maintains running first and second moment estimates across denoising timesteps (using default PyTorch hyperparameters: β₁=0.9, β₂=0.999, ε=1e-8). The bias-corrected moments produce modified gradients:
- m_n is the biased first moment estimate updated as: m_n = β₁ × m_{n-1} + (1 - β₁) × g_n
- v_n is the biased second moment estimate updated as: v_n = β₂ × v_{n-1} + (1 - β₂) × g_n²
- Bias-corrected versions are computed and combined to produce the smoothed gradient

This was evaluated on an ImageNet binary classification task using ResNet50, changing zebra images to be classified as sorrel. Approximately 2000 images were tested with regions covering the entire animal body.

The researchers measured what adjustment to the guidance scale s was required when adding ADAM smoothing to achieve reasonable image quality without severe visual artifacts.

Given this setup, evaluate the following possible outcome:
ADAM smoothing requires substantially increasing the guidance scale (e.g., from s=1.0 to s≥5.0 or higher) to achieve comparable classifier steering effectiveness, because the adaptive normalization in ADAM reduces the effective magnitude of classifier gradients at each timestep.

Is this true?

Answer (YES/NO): NO